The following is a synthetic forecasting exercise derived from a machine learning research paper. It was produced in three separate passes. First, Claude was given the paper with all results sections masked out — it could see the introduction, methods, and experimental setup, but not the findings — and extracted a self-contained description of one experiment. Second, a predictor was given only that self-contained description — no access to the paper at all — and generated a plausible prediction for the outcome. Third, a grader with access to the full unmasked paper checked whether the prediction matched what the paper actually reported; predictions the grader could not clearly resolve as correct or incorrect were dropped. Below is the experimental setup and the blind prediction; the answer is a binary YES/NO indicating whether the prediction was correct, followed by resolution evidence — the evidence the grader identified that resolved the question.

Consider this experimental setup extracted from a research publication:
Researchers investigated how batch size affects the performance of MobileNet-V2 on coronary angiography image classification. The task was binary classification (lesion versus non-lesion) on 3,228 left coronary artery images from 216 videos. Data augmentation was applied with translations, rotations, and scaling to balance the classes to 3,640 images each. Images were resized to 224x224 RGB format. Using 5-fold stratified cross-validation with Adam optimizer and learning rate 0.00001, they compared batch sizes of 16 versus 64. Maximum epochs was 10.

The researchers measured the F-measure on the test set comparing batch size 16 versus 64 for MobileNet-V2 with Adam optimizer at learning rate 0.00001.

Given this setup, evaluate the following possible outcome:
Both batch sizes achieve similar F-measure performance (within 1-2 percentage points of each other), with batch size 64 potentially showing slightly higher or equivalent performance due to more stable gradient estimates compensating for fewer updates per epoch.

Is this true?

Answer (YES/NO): YES